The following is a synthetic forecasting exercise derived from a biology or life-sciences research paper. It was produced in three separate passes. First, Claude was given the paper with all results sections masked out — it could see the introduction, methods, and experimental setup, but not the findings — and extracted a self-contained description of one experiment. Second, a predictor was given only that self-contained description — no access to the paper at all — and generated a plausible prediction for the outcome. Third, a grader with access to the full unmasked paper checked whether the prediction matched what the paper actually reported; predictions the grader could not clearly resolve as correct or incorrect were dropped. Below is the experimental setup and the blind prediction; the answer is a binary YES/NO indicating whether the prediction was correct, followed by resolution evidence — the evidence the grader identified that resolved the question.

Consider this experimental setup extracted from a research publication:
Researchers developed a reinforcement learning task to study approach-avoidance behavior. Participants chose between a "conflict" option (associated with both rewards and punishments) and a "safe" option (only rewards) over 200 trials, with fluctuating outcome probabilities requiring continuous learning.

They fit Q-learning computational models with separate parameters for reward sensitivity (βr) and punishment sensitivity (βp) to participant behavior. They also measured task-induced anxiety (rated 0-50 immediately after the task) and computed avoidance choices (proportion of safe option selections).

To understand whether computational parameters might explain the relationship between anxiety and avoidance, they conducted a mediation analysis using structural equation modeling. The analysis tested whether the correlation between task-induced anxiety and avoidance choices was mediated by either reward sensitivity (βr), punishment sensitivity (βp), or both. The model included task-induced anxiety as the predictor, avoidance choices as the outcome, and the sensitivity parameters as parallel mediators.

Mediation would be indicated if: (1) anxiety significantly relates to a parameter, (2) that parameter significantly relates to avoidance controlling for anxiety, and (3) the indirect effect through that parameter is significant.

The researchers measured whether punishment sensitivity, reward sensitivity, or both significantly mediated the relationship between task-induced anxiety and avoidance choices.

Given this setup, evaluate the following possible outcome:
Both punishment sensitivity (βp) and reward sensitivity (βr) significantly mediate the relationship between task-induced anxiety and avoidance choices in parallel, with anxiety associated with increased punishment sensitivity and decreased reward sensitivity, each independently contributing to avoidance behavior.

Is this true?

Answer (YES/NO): NO